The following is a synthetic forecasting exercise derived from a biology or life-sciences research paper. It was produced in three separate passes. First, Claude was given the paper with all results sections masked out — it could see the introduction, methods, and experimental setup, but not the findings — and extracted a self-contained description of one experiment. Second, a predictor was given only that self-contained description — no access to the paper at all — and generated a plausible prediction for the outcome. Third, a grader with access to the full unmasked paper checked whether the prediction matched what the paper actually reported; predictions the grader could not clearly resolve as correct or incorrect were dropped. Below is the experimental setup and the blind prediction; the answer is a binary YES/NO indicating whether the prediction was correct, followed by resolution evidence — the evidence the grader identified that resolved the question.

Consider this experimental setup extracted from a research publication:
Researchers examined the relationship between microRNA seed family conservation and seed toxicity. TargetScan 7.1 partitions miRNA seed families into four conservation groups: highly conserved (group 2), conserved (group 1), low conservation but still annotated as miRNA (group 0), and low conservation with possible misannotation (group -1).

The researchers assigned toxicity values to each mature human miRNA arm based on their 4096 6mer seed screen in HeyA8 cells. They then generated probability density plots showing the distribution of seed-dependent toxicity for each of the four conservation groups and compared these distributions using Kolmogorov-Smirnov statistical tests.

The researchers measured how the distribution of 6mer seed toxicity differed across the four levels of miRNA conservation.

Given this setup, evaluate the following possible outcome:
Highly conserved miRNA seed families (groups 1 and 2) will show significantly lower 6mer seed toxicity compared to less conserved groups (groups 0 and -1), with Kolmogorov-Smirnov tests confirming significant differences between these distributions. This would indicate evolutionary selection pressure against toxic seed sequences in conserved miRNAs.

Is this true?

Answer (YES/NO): YES